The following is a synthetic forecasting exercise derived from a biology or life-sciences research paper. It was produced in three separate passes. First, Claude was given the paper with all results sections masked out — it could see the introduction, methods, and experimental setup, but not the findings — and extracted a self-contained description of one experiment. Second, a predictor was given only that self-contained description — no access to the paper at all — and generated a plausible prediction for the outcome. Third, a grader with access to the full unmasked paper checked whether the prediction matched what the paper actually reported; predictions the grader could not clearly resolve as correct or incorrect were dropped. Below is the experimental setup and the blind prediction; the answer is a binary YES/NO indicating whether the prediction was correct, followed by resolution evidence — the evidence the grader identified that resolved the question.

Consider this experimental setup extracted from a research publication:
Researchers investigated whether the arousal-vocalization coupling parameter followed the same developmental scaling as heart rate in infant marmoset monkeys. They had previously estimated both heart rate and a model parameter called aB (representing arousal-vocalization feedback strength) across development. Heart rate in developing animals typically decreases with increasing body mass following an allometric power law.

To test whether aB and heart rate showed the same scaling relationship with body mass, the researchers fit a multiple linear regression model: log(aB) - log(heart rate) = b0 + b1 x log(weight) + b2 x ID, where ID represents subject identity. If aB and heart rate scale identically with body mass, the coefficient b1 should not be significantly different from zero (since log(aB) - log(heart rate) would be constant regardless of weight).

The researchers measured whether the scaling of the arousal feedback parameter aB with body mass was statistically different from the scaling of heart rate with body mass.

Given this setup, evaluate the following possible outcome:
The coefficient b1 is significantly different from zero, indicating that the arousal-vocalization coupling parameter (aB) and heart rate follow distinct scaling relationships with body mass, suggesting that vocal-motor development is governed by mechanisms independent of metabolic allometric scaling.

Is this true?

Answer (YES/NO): NO